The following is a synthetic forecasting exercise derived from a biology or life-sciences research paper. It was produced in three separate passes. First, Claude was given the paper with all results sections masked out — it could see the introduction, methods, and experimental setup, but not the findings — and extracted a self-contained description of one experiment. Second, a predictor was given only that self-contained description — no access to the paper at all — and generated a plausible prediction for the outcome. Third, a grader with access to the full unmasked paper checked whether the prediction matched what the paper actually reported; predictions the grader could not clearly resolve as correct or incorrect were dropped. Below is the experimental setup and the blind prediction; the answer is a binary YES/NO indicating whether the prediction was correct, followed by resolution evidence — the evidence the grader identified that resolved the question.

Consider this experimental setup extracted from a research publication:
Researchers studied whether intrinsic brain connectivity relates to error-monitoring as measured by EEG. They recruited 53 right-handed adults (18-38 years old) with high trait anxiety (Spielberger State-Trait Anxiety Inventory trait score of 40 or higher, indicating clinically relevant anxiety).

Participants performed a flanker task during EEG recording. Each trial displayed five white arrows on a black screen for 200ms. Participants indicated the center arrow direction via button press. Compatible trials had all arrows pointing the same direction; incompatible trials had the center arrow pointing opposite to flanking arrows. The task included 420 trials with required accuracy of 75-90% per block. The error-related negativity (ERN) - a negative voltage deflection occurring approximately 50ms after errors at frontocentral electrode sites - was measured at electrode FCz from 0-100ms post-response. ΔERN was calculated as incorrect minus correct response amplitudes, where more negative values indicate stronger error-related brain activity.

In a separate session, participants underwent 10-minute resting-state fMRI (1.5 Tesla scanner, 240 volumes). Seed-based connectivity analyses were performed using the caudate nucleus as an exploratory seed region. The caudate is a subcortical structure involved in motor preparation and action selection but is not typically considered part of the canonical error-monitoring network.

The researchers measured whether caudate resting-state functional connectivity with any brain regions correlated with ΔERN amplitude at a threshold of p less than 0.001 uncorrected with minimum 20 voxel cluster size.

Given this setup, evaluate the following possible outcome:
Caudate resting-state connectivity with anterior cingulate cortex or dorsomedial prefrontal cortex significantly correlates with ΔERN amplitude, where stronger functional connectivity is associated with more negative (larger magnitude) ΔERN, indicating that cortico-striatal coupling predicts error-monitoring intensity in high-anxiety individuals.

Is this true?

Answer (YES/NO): NO